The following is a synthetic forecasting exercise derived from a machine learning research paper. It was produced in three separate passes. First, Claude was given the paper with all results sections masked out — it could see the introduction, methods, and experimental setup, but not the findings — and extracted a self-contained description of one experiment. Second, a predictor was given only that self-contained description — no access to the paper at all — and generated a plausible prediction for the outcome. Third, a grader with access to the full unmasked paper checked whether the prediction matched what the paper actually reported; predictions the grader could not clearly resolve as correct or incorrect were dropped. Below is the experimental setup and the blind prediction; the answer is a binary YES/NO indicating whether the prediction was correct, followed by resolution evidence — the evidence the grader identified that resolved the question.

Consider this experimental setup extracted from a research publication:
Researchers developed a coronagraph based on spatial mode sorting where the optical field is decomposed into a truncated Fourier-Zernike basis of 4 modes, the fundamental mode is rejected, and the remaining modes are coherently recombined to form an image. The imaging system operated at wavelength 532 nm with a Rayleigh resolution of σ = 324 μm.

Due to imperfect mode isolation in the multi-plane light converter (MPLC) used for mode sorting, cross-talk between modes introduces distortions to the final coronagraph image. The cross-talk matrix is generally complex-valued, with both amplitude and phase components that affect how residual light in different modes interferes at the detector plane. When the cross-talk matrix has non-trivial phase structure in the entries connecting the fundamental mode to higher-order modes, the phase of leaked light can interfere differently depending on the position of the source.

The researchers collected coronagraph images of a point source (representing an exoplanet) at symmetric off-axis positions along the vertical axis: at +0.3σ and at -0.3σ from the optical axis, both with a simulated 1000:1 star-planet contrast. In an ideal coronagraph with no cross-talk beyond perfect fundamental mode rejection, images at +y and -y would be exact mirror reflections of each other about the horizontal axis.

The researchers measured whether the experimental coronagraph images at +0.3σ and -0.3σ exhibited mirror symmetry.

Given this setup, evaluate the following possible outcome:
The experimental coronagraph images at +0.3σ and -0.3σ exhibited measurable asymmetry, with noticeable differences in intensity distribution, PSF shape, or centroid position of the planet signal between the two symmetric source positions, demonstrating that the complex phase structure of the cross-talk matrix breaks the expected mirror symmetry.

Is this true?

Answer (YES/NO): YES